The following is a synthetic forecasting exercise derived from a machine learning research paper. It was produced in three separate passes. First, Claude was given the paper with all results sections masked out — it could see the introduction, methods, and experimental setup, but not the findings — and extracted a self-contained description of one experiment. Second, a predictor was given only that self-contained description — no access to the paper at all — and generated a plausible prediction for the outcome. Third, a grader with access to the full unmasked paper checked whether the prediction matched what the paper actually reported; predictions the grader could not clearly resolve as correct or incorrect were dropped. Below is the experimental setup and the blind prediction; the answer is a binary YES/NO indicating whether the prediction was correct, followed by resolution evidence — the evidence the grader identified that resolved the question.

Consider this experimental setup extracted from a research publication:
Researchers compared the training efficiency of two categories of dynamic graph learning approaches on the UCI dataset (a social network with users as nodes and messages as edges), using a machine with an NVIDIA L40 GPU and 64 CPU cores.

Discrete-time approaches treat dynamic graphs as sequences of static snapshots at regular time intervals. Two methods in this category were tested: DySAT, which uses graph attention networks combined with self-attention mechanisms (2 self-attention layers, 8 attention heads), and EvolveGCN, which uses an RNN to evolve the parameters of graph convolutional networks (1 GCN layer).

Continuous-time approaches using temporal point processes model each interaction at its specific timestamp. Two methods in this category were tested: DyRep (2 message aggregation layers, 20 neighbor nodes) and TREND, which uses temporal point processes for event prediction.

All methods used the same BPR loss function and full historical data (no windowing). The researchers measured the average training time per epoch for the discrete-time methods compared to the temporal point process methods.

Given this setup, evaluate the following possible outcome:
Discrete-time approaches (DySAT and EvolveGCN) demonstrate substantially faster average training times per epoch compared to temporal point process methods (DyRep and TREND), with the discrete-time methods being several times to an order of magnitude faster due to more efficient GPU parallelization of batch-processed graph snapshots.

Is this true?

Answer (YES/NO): NO